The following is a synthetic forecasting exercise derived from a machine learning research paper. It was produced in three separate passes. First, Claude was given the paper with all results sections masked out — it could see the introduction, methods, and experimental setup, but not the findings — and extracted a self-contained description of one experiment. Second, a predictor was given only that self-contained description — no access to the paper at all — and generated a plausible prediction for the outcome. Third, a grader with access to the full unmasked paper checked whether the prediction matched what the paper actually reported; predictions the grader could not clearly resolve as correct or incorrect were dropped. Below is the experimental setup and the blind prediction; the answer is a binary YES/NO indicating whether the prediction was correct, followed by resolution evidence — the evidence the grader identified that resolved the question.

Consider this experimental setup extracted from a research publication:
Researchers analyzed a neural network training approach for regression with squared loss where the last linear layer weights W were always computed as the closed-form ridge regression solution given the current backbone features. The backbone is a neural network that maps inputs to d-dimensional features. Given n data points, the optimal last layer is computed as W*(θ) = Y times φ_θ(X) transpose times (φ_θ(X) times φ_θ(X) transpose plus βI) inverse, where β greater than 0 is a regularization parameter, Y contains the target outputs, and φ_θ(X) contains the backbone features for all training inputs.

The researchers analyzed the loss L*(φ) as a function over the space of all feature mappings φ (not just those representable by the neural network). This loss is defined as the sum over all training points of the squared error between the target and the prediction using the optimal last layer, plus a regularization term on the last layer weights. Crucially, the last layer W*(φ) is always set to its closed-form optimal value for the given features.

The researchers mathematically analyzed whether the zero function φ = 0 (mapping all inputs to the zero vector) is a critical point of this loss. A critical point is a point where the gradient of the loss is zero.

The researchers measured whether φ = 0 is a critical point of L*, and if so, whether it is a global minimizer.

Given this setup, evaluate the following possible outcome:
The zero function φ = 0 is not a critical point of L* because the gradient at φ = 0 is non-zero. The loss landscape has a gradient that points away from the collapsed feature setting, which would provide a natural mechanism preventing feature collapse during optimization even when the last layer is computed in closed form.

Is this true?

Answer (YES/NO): NO